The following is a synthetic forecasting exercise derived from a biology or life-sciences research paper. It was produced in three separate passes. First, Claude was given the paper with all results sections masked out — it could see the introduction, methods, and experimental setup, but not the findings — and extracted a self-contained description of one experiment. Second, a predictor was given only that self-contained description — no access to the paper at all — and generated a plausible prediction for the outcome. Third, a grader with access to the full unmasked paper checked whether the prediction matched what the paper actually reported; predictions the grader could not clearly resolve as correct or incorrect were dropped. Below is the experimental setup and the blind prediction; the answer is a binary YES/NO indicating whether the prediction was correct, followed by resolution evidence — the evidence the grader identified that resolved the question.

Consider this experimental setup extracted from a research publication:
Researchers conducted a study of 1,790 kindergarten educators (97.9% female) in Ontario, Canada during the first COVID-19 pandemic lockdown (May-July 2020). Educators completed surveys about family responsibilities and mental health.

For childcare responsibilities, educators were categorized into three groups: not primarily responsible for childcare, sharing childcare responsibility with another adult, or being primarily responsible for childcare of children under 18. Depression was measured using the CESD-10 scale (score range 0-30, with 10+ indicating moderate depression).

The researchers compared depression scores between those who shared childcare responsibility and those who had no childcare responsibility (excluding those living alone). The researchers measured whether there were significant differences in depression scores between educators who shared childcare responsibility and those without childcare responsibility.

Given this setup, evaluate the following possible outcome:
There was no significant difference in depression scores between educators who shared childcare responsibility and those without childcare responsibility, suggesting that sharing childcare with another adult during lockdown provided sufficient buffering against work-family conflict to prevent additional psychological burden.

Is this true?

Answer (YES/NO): YES